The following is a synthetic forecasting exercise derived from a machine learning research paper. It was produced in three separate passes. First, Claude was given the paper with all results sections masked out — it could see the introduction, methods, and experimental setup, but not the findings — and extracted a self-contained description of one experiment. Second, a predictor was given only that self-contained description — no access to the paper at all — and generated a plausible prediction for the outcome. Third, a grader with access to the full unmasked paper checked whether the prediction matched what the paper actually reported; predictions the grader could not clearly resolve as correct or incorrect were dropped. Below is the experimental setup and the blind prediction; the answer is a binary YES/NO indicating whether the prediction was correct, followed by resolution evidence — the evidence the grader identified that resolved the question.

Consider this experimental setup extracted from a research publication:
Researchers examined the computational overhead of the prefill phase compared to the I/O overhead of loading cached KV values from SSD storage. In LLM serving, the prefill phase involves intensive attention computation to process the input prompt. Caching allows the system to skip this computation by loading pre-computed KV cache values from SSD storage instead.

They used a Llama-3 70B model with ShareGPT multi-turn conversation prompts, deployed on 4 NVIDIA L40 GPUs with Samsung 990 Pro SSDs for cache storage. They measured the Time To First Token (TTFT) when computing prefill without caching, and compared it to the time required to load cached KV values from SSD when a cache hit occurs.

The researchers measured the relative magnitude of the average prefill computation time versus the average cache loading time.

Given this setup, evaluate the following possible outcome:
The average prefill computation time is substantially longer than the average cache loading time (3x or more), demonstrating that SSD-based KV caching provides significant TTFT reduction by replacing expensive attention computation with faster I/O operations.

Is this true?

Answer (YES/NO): YES